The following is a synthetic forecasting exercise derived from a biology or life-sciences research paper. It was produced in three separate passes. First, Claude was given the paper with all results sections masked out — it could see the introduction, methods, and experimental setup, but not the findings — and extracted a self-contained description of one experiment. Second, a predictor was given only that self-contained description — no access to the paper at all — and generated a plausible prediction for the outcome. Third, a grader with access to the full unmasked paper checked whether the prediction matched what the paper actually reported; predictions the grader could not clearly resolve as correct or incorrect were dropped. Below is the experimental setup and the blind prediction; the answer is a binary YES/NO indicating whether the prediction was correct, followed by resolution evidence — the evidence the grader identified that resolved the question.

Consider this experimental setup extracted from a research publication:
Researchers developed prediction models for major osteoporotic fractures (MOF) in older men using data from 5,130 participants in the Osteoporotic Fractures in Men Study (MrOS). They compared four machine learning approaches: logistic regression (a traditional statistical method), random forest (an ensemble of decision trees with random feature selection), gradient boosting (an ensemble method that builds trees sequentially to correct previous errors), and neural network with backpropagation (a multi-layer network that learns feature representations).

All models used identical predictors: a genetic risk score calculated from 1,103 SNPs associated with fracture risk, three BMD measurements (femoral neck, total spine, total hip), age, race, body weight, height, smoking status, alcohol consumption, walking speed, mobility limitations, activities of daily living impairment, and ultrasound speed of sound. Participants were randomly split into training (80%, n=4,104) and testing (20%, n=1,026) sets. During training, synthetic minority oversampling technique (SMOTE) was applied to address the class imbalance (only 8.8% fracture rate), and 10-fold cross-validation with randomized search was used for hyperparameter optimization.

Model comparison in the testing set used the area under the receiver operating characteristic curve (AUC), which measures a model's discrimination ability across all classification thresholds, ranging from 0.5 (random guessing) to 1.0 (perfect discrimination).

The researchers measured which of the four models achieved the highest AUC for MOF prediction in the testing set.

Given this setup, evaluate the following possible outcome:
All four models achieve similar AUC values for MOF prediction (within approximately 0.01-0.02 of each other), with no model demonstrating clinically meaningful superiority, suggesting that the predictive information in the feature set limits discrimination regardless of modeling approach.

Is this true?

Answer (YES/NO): NO